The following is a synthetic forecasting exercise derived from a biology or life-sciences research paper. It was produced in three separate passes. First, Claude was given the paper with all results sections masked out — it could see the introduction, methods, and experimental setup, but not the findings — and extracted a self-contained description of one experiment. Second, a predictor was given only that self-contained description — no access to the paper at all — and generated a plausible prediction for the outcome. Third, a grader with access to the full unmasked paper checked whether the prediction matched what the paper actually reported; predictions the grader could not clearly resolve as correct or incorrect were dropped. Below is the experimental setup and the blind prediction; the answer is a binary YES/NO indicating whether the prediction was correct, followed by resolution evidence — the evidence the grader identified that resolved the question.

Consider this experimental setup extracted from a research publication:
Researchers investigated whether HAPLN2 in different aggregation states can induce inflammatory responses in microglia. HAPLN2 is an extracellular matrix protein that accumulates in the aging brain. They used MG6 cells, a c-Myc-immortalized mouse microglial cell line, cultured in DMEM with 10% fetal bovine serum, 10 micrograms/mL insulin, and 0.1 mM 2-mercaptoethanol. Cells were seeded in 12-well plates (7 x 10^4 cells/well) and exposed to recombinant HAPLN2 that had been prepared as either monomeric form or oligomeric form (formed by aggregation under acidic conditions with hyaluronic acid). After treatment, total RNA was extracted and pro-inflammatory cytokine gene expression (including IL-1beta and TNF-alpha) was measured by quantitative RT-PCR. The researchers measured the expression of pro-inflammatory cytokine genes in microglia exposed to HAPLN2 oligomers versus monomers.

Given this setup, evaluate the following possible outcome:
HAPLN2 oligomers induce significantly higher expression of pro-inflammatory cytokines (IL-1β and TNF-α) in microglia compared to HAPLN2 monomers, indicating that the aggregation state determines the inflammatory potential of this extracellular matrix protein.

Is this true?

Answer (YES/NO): NO